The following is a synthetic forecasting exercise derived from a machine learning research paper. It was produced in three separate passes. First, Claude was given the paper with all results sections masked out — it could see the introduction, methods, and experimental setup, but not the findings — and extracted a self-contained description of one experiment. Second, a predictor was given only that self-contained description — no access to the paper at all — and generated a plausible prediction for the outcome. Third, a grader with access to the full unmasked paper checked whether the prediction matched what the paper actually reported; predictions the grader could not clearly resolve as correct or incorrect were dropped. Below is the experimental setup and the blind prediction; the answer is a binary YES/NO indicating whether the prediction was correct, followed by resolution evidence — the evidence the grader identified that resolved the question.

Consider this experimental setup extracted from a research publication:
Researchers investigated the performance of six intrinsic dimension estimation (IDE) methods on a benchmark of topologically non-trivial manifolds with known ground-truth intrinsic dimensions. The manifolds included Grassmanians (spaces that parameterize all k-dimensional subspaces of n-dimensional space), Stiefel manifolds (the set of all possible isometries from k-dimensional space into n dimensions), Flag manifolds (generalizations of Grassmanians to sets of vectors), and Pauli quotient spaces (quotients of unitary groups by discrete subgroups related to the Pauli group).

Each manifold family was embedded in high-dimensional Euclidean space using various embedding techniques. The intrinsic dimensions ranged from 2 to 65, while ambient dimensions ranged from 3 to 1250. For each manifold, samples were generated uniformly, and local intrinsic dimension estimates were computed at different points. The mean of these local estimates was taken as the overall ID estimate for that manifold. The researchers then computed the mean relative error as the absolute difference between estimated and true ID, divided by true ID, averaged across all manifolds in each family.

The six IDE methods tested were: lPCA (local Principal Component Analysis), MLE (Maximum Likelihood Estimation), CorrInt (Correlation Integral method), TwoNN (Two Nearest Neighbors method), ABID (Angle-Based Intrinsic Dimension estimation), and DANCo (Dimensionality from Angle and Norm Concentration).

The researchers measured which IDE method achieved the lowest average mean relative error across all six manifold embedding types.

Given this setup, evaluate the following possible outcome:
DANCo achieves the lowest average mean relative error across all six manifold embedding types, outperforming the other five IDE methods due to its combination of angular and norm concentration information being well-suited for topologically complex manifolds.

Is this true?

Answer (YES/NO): NO